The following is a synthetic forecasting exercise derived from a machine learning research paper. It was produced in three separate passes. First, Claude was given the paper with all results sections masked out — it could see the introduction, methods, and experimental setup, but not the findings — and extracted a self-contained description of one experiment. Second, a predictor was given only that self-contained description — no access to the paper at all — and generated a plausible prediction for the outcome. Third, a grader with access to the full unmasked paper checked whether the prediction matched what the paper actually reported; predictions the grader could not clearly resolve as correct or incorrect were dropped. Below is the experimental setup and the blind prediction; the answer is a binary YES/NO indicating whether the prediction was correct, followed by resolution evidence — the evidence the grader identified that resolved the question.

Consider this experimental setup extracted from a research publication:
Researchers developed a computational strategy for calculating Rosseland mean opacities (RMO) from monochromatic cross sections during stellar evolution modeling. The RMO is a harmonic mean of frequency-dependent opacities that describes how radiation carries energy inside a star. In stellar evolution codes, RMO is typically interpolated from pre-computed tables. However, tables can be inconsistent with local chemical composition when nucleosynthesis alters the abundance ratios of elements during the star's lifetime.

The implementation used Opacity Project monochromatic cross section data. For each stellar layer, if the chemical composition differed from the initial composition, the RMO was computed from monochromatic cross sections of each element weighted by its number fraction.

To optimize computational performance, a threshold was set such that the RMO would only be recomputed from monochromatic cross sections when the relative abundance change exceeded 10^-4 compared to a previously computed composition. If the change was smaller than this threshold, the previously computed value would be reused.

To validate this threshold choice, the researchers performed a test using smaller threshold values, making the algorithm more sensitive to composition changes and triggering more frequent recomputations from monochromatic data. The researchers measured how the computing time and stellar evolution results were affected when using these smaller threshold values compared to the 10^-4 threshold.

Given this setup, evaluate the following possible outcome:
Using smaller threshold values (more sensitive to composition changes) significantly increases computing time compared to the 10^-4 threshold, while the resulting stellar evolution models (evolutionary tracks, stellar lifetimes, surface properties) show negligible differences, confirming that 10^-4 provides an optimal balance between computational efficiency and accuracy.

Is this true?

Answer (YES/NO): YES